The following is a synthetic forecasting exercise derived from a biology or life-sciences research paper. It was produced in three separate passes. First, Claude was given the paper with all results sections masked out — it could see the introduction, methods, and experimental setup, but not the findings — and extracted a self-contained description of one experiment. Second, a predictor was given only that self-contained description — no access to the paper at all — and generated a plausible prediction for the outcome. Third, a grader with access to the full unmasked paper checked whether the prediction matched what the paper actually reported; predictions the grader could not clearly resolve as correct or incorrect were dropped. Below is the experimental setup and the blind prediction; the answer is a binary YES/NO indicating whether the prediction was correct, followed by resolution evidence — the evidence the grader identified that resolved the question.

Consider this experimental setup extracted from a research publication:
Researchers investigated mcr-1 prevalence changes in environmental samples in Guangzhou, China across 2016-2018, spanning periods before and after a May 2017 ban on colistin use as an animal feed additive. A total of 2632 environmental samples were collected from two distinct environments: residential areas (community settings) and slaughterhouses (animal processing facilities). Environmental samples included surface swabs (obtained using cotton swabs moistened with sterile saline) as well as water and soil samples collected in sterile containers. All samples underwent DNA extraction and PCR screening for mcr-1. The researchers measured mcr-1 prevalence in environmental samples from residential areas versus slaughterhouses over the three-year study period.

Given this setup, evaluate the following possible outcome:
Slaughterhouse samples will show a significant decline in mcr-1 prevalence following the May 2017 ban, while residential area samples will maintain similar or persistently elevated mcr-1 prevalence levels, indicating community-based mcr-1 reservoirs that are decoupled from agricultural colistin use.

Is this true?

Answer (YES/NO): NO